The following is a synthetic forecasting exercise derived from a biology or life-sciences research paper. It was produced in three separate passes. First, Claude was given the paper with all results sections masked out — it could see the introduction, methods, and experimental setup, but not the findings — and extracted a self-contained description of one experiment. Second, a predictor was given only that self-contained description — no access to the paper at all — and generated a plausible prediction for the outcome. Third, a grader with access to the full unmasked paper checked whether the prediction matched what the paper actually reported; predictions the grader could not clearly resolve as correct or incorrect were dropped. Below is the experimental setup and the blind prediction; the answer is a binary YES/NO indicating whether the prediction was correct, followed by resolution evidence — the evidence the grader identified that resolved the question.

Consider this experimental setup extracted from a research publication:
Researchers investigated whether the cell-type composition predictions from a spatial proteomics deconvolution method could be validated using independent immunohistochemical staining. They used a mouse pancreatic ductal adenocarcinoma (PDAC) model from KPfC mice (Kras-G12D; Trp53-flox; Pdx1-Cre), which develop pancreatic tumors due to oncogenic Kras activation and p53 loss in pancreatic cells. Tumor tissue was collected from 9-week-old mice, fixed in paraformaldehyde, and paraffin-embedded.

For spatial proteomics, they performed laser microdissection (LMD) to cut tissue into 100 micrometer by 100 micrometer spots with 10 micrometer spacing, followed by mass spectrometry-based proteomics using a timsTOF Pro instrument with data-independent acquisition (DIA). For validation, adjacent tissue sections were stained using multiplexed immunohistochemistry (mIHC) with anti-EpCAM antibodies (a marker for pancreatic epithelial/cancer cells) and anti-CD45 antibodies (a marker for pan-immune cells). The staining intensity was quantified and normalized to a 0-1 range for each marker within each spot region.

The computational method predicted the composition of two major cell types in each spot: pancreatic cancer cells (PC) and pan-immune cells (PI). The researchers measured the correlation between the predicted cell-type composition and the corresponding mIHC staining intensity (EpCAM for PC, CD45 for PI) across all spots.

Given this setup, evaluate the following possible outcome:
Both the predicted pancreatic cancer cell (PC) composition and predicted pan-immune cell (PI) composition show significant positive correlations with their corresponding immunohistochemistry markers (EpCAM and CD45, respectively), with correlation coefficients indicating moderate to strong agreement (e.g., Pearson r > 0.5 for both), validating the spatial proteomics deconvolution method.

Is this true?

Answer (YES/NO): YES